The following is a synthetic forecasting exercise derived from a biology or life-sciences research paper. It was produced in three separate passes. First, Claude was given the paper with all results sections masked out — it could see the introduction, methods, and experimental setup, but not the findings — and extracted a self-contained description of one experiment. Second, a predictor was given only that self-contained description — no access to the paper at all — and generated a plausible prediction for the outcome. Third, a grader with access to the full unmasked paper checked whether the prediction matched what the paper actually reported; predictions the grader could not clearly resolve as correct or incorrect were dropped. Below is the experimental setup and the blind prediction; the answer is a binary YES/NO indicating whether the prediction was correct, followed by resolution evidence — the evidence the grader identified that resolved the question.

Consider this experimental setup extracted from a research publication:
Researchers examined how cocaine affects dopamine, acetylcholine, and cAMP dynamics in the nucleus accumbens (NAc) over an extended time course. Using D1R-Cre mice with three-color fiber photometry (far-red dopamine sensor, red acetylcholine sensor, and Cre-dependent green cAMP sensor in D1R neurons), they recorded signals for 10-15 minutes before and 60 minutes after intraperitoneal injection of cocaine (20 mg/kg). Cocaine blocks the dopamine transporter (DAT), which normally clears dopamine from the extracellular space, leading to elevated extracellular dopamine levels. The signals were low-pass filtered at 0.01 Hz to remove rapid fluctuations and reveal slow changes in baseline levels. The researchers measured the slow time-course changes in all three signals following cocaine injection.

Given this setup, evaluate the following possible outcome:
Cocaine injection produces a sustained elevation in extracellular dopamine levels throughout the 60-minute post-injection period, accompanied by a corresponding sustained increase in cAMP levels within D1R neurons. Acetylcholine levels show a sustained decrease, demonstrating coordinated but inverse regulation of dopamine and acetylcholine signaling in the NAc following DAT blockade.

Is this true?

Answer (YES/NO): NO